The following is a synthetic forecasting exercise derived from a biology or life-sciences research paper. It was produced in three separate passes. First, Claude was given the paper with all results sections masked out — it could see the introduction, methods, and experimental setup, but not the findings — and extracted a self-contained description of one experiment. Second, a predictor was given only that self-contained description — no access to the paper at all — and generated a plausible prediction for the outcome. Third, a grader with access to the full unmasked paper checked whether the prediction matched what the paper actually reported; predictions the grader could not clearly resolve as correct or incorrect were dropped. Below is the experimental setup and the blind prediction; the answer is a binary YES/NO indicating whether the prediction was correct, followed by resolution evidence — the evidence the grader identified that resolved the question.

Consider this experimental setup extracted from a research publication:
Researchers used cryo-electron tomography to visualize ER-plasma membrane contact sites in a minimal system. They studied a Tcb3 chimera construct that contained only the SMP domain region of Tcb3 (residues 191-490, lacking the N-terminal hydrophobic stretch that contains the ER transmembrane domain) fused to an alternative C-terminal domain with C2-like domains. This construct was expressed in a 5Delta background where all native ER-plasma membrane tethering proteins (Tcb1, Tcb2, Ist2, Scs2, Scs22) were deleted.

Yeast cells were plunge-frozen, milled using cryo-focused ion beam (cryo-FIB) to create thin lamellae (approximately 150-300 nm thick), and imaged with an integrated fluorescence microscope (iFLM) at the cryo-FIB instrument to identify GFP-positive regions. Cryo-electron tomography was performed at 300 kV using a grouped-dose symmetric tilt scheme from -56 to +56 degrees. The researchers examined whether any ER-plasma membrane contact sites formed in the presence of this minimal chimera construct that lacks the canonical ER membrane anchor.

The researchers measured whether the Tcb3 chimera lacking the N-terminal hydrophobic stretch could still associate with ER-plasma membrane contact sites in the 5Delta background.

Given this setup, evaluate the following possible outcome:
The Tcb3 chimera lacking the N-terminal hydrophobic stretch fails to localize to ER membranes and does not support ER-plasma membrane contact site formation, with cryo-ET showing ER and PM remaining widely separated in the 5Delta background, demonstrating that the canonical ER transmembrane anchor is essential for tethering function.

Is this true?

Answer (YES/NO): NO